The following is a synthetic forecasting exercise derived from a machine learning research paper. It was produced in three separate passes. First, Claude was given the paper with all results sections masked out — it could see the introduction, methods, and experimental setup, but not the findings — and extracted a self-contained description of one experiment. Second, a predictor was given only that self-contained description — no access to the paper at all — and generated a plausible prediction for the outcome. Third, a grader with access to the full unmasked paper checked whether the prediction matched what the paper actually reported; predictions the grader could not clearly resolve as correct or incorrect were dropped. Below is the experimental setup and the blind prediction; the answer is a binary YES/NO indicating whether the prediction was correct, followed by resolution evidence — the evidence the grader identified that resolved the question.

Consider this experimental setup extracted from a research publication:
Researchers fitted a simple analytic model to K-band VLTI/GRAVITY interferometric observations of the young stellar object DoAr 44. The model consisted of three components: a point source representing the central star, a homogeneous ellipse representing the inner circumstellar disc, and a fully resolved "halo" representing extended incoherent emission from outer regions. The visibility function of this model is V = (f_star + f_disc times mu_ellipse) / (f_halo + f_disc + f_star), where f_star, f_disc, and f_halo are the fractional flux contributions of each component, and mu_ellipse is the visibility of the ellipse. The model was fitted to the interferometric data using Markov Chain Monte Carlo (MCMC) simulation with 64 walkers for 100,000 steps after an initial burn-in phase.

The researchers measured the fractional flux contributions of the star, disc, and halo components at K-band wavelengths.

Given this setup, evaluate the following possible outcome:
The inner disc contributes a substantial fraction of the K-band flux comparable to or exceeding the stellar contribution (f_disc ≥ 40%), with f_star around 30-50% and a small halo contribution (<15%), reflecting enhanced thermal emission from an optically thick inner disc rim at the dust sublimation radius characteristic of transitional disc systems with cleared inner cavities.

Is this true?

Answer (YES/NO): NO